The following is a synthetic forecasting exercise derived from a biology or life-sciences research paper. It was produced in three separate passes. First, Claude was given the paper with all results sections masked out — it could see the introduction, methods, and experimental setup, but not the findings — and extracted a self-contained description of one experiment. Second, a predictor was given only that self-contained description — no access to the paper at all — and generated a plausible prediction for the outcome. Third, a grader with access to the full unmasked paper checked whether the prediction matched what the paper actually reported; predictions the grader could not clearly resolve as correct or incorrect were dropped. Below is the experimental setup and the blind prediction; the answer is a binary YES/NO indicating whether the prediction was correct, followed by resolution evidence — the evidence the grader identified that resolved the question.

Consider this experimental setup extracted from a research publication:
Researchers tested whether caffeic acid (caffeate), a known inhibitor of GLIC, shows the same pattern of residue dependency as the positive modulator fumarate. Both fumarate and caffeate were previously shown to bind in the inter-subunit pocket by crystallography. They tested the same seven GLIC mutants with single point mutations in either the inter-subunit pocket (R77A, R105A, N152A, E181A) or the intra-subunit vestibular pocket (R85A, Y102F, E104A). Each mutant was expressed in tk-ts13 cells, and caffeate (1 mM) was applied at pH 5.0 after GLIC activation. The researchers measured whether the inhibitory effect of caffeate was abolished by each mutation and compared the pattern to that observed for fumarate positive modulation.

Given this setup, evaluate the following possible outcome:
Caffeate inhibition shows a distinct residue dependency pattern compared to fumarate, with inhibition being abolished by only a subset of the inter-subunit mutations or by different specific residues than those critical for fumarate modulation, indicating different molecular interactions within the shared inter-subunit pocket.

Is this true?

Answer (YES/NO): NO